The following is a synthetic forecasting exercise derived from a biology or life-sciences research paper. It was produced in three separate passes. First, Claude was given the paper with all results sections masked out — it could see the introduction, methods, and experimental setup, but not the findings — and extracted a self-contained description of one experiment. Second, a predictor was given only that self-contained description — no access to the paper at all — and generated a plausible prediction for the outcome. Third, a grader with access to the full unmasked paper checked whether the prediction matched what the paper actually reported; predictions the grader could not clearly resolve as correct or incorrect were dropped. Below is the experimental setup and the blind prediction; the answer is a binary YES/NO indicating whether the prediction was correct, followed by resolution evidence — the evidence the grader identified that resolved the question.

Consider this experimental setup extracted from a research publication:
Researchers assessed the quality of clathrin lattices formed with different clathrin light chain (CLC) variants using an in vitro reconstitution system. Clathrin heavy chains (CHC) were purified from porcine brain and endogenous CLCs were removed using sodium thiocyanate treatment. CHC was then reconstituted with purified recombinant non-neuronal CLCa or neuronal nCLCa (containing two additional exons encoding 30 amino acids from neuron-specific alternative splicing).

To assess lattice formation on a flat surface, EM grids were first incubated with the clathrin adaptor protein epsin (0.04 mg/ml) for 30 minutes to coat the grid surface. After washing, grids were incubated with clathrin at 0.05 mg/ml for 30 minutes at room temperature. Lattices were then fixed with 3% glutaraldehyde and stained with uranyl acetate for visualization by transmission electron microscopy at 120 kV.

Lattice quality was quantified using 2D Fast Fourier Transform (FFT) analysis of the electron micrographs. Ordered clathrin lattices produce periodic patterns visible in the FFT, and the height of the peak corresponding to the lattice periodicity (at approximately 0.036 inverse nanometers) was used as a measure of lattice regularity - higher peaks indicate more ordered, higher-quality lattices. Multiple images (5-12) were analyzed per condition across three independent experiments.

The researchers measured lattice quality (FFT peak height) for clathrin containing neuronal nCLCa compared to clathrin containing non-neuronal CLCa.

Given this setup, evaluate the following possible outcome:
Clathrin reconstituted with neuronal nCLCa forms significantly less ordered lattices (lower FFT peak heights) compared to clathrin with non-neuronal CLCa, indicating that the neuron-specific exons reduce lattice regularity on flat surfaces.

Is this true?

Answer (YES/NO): YES